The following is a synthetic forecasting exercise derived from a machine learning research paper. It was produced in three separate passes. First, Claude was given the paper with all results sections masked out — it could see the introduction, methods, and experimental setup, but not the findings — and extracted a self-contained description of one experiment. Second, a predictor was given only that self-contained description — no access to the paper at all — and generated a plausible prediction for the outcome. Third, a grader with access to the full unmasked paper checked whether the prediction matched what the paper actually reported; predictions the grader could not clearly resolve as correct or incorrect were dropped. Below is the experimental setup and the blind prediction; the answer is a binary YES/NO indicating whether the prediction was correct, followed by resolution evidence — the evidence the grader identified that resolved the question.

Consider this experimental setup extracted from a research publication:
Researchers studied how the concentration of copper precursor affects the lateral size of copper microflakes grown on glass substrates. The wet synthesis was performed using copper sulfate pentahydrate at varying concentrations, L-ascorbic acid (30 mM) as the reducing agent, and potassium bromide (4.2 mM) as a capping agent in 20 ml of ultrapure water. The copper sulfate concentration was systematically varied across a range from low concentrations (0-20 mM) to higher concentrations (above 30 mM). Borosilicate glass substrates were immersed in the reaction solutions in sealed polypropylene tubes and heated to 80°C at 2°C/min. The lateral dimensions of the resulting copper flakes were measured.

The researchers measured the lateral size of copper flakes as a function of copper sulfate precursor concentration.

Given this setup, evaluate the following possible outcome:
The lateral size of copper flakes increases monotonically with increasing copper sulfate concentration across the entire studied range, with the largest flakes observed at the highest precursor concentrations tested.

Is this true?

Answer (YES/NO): NO